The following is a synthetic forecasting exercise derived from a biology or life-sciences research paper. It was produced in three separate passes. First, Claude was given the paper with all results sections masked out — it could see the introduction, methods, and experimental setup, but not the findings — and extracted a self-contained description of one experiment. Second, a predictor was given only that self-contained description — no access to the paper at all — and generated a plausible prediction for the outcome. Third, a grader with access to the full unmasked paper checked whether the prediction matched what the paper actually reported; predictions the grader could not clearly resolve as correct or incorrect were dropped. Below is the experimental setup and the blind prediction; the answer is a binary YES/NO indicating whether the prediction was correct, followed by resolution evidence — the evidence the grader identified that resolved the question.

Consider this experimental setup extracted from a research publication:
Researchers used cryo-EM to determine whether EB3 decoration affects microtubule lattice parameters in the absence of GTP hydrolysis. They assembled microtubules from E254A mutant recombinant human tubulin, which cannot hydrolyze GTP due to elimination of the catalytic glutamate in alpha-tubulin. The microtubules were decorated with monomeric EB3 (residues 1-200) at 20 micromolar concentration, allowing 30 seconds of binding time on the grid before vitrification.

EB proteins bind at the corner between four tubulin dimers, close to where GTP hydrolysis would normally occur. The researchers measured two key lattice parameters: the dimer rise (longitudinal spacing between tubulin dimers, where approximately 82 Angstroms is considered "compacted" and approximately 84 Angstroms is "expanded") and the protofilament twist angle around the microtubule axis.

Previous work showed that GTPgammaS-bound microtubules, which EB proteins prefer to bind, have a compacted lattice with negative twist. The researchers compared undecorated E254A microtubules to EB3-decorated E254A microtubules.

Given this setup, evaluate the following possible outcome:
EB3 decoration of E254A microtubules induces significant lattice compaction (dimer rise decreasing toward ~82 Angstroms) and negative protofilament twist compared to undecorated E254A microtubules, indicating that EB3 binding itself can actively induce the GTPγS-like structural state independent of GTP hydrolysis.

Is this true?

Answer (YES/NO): YES